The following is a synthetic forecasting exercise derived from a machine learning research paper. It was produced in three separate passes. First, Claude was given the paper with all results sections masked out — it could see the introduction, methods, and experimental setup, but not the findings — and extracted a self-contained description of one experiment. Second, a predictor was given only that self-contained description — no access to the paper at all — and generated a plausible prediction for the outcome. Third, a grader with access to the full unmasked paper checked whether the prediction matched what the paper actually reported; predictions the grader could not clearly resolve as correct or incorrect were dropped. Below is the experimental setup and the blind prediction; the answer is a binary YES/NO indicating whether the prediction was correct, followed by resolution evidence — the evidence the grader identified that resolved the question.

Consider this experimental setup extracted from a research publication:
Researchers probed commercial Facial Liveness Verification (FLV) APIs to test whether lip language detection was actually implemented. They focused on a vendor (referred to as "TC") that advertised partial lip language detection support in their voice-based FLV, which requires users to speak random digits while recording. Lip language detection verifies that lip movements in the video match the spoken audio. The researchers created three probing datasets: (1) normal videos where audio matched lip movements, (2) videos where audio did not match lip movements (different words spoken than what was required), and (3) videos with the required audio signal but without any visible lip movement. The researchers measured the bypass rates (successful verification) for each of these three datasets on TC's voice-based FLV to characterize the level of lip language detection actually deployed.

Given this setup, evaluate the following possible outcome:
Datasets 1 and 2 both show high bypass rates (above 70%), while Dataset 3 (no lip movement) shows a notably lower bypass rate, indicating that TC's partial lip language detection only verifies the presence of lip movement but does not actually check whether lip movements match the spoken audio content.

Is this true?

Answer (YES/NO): NO